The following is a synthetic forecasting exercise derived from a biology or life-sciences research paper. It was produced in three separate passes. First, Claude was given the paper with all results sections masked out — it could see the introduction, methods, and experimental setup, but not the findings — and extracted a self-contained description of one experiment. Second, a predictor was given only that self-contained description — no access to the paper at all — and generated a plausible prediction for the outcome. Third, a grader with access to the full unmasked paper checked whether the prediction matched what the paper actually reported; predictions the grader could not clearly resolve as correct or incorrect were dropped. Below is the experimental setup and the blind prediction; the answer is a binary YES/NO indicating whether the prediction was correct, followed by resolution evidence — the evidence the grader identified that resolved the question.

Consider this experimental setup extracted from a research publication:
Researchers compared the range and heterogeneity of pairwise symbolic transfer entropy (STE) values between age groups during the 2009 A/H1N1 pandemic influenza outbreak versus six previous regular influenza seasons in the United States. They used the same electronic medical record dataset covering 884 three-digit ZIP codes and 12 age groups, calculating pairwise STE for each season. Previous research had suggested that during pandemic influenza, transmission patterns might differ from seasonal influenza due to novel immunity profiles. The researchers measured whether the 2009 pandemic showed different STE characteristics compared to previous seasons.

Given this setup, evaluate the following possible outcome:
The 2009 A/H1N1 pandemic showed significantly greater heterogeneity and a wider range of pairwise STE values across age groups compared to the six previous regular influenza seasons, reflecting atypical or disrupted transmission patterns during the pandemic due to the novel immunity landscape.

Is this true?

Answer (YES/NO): YES